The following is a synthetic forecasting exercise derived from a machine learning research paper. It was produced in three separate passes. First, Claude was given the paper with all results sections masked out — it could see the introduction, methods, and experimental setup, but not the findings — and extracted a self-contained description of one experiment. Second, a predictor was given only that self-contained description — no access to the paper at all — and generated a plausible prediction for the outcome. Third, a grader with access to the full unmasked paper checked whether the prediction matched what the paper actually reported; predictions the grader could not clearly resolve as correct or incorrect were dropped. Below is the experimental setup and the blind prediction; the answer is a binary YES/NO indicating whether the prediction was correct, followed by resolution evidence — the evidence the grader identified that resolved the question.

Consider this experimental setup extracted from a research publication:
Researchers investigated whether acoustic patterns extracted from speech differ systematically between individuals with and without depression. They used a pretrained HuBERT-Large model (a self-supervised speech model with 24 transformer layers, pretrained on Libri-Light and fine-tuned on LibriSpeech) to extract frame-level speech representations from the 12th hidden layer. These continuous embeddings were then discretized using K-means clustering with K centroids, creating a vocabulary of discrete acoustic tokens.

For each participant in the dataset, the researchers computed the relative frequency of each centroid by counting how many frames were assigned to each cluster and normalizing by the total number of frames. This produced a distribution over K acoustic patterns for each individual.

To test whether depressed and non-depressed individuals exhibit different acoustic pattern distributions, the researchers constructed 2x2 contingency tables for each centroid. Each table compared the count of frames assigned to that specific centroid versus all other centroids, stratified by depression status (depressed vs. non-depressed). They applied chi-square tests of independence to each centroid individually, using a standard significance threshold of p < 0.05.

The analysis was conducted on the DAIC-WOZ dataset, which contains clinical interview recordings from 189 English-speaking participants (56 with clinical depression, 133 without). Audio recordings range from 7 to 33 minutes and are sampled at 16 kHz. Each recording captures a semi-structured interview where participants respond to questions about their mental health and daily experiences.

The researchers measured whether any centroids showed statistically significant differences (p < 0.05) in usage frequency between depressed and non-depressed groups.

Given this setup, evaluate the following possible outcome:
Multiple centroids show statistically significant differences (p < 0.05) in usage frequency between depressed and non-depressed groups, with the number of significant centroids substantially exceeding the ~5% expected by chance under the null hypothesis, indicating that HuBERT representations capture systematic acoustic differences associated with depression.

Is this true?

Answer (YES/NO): YES